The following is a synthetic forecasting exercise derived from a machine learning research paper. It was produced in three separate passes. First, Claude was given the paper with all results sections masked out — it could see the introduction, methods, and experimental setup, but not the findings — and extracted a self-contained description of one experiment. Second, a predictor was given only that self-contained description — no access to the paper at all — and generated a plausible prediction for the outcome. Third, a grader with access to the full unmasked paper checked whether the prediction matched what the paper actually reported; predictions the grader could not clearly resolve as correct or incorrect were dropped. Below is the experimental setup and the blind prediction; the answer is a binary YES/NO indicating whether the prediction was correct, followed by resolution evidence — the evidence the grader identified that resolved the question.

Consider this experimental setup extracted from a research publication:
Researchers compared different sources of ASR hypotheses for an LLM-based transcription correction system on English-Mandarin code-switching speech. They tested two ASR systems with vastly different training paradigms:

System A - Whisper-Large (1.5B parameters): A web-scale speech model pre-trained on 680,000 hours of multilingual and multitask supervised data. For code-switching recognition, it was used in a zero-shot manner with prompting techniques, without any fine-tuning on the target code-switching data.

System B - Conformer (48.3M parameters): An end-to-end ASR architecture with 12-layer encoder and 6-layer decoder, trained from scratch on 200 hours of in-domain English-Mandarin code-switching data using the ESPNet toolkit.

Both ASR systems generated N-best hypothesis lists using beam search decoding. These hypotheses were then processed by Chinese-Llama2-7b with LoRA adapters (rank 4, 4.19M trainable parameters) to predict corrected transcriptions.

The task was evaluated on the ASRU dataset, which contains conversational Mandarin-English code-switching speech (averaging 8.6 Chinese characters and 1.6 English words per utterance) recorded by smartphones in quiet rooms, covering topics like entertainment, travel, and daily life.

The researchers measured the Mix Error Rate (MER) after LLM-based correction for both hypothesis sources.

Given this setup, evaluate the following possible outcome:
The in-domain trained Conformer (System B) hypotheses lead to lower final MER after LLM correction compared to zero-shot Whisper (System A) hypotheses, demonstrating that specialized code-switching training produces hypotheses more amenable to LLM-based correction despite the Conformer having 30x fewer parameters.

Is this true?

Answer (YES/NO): NO